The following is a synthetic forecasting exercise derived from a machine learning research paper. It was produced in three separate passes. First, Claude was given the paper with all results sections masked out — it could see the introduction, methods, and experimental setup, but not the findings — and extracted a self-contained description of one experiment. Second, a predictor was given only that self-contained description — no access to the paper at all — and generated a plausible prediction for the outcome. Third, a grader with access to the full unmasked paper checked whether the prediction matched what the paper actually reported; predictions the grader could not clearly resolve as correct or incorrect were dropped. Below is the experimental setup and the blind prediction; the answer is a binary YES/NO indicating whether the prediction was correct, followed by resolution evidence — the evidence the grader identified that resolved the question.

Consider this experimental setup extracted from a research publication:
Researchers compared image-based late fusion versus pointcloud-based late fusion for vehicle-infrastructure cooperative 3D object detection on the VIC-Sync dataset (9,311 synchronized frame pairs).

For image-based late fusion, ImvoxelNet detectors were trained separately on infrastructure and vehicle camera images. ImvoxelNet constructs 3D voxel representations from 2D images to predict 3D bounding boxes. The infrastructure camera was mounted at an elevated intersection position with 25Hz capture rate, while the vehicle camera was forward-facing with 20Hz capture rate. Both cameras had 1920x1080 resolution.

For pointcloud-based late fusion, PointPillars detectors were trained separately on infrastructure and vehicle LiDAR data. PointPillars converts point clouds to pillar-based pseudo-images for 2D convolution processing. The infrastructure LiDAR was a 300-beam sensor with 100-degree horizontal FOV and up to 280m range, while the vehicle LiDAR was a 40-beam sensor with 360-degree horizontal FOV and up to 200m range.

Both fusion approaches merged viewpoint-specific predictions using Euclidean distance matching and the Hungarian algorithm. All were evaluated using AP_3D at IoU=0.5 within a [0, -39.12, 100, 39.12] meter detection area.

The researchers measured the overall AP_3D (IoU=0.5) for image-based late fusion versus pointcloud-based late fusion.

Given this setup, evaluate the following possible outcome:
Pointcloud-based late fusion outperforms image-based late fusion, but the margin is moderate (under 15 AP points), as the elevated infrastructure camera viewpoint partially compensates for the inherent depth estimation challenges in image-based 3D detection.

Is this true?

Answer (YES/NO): NO